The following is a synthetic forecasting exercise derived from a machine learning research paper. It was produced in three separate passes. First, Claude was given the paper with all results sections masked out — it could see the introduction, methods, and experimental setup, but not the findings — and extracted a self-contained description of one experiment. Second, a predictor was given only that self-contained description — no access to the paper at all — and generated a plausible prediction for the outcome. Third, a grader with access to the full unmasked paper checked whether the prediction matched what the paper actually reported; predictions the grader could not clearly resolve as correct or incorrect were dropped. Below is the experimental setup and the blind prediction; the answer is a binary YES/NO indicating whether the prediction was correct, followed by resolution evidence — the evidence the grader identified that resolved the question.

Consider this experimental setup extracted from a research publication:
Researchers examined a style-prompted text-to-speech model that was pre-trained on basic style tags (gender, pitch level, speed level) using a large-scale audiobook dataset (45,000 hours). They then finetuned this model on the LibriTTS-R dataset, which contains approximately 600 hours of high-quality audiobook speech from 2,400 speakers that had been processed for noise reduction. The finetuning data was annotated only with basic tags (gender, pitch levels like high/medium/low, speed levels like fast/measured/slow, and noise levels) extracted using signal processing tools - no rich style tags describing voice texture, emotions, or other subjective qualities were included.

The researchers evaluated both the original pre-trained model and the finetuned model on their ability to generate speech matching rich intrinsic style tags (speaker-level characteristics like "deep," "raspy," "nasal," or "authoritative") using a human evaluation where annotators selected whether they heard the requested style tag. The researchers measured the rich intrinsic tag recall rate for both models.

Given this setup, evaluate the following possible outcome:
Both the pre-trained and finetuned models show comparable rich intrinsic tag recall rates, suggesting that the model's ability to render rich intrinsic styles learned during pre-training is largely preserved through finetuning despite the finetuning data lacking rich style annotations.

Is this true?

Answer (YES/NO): YES